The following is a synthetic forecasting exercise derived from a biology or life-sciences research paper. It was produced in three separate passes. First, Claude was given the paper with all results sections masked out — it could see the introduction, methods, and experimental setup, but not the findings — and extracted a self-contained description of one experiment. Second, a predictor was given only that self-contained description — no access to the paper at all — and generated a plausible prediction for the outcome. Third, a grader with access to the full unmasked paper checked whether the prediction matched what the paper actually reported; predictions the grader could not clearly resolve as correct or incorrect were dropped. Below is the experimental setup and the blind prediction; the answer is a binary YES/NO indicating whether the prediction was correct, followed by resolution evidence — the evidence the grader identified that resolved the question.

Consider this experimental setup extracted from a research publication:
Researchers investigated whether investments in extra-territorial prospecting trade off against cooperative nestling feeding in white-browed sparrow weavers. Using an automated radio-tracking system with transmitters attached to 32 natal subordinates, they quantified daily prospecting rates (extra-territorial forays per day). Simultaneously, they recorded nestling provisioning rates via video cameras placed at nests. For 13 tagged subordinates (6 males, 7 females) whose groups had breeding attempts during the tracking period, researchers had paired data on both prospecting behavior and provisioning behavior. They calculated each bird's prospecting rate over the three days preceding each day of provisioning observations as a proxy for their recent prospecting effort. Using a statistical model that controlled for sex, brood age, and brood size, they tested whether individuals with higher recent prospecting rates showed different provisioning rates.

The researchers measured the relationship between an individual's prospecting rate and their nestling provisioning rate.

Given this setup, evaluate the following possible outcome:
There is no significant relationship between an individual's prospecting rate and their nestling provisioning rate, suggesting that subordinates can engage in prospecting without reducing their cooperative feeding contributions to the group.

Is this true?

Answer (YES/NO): NO